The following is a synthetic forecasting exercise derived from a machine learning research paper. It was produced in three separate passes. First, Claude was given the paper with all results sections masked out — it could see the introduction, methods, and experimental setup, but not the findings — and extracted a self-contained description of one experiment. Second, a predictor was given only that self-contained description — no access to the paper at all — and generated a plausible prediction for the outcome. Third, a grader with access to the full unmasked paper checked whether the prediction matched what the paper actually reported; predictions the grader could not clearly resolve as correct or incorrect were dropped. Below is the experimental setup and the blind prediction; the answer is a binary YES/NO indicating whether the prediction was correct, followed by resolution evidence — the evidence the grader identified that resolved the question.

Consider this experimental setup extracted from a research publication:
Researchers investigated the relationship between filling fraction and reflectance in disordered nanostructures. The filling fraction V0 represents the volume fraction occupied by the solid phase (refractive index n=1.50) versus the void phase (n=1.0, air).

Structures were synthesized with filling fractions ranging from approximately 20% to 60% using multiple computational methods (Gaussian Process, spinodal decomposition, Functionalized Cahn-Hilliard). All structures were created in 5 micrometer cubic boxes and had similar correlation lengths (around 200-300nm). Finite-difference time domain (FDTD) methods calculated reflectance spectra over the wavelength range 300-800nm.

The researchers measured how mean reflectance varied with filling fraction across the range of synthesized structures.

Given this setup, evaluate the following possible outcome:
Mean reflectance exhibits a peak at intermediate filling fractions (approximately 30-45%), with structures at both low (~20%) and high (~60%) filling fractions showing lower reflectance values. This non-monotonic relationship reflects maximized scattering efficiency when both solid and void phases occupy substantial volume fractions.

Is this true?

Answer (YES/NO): YES